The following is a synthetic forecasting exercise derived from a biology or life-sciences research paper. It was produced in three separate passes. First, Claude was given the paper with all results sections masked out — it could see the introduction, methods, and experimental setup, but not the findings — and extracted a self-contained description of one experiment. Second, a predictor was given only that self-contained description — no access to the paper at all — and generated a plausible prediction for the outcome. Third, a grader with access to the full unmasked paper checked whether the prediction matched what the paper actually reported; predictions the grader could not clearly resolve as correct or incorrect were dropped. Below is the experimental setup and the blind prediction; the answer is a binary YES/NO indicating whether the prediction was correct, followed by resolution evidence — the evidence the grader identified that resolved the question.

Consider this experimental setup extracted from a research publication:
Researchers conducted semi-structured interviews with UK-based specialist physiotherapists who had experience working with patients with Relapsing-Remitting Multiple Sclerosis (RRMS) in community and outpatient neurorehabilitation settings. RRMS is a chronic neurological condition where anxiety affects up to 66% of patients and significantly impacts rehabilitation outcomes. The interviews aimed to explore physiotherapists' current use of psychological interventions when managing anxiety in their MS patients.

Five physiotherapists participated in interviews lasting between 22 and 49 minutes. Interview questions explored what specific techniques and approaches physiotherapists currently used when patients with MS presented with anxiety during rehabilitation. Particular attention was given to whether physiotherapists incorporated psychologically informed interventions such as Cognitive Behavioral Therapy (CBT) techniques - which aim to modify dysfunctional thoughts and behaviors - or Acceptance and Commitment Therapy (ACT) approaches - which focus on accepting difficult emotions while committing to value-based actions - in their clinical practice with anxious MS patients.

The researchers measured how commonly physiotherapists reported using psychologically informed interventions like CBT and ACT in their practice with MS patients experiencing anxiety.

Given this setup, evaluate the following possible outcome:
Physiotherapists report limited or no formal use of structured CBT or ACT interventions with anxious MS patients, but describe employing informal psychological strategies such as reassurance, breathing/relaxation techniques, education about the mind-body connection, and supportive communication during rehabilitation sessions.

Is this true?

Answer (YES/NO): YES